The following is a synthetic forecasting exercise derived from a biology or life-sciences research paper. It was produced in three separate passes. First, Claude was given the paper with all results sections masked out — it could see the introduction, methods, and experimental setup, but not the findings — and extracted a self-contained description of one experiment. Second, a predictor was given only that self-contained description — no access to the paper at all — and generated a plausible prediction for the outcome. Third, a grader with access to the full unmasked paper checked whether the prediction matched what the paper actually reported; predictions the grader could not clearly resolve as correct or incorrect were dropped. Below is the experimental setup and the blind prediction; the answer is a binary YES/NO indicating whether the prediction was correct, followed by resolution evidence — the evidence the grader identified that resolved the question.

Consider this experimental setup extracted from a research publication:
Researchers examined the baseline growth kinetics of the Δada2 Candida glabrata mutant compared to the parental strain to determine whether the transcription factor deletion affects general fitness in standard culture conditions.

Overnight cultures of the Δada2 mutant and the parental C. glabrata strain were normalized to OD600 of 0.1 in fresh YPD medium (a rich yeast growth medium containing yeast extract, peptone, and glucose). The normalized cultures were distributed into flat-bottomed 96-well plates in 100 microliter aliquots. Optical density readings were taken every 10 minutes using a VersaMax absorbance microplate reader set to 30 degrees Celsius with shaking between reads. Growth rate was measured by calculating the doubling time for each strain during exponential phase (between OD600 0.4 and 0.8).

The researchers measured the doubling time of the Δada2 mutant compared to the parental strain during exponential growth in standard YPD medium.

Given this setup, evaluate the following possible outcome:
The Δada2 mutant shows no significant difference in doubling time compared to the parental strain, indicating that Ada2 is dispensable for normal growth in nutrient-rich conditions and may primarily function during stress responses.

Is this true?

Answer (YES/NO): NO